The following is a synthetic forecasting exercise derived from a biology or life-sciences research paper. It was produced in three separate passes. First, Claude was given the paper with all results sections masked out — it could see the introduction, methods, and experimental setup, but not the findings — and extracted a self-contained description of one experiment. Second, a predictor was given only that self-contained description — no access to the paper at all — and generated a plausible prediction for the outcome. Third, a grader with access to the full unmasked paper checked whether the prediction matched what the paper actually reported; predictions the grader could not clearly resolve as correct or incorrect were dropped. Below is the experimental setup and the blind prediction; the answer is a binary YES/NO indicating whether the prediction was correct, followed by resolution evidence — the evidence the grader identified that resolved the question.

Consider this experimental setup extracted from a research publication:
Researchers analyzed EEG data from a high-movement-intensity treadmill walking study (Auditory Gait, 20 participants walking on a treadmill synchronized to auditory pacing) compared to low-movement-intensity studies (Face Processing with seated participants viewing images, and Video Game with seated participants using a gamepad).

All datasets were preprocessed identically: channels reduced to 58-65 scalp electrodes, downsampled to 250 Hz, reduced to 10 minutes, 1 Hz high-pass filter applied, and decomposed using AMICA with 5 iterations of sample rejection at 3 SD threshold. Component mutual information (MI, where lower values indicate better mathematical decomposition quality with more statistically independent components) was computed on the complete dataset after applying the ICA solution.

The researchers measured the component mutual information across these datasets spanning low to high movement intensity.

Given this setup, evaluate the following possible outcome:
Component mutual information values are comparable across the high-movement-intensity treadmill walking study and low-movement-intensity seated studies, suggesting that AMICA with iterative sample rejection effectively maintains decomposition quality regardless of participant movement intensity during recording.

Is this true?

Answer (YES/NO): NO